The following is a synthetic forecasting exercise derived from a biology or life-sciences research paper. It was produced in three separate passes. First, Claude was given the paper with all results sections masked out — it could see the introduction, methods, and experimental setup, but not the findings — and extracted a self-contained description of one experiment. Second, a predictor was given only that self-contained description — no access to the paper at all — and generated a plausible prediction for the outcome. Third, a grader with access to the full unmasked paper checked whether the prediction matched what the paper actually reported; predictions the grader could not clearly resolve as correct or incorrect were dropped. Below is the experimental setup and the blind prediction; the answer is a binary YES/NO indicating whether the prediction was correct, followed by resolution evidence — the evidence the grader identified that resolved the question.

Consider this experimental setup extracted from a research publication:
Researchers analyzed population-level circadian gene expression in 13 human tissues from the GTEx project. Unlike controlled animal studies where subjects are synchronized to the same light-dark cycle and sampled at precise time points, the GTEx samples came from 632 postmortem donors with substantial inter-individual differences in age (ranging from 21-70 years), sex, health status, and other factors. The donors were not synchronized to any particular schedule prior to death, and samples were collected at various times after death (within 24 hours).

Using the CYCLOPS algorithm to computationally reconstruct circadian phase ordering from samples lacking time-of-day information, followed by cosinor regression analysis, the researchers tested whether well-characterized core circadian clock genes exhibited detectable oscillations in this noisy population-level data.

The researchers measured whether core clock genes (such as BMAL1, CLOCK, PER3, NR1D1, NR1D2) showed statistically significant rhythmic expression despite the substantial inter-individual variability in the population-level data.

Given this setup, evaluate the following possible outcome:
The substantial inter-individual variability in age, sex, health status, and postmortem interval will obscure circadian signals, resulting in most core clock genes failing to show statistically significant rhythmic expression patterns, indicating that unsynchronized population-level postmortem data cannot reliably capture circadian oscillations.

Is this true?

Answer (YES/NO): NO